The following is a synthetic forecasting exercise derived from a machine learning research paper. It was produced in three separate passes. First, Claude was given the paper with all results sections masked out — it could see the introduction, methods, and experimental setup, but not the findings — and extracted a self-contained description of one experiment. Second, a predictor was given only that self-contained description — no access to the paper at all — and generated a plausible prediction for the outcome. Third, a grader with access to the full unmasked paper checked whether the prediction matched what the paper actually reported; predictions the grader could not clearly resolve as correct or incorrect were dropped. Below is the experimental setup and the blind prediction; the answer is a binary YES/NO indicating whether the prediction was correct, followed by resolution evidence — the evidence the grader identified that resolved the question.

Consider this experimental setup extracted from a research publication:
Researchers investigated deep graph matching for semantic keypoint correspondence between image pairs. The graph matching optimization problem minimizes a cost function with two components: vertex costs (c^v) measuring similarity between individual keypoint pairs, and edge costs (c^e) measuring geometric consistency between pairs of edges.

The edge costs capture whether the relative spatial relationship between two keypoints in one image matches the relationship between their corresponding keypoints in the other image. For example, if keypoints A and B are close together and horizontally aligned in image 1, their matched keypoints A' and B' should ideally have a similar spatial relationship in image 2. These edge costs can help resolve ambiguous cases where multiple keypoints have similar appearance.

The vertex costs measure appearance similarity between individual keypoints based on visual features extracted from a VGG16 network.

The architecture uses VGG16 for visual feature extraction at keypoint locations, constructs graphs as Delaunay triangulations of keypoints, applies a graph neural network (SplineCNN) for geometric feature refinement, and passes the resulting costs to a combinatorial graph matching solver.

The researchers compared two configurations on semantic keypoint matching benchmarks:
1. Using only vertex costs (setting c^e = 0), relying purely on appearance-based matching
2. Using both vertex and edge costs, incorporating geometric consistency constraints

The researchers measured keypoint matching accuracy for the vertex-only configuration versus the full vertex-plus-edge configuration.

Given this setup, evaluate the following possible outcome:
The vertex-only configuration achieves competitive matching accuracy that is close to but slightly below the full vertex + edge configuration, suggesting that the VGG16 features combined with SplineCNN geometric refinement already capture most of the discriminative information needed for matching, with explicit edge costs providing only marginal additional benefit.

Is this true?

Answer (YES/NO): YES